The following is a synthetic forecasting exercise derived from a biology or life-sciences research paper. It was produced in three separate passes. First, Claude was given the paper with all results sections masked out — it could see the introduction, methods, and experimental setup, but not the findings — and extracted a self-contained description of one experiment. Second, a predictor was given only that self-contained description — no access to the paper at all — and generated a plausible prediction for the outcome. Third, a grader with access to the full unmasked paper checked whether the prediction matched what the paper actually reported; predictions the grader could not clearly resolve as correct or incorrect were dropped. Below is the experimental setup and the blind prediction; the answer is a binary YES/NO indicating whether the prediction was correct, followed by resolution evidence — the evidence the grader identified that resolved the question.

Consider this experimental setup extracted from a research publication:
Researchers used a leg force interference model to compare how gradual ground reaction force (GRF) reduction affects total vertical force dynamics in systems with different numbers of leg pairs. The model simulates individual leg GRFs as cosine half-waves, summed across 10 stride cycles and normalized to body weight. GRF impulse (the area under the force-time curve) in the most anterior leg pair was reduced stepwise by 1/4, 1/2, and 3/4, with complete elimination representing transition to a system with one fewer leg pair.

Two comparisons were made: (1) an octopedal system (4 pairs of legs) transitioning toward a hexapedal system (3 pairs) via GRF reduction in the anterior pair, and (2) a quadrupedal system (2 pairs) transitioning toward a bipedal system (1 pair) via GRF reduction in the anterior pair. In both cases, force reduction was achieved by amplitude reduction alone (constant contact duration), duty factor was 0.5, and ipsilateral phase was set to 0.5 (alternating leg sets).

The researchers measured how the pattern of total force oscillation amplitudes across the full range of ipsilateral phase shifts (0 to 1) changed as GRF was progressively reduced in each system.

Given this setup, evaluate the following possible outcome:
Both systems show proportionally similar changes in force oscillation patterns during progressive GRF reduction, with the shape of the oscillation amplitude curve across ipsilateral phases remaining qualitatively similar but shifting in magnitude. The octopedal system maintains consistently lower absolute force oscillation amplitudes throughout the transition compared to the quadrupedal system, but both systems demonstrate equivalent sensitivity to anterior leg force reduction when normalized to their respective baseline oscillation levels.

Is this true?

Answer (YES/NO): NO